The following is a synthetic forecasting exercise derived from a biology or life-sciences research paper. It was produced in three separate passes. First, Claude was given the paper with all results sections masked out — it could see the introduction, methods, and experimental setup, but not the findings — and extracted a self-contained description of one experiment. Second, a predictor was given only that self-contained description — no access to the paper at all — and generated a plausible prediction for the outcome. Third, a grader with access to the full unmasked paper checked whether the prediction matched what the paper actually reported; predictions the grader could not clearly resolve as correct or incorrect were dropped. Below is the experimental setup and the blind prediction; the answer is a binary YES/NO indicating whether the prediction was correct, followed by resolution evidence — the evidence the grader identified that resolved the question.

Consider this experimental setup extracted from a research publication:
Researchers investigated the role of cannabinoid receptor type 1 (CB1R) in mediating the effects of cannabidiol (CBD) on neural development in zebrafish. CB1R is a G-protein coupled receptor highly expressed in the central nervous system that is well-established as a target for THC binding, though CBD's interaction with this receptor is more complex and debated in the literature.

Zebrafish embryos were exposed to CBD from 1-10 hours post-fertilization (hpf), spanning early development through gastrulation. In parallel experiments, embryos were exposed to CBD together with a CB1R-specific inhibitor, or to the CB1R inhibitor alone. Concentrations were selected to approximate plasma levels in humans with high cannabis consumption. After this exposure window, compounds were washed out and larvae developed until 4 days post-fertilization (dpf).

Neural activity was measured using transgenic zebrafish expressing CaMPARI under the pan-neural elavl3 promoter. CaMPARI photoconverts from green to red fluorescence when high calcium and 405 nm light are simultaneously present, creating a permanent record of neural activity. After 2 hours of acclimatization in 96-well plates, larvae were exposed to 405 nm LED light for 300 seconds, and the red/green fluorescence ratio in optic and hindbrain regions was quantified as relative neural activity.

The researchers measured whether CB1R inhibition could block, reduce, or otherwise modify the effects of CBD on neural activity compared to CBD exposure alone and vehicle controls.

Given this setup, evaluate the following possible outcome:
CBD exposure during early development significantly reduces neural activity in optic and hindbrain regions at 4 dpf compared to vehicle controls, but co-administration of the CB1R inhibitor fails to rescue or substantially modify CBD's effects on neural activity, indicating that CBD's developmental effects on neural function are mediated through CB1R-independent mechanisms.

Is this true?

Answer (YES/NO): NO